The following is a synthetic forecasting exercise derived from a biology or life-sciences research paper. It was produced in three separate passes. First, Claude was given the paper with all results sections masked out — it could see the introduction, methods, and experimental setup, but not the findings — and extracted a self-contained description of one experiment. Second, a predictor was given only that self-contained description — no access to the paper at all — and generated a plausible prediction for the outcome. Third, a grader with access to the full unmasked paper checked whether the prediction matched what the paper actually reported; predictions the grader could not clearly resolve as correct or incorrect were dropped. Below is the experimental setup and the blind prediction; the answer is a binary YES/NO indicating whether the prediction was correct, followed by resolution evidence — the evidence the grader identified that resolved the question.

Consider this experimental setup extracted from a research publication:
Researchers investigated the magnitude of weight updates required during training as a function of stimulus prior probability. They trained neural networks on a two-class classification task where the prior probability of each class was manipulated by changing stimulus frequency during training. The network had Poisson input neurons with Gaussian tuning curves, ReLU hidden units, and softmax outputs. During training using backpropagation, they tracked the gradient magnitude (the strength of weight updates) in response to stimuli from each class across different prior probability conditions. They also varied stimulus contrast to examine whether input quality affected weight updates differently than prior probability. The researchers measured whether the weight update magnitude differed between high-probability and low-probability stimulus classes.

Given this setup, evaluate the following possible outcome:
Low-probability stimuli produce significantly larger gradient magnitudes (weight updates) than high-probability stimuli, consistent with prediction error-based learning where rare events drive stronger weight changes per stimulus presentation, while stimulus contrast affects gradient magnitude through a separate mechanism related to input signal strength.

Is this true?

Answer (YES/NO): NO